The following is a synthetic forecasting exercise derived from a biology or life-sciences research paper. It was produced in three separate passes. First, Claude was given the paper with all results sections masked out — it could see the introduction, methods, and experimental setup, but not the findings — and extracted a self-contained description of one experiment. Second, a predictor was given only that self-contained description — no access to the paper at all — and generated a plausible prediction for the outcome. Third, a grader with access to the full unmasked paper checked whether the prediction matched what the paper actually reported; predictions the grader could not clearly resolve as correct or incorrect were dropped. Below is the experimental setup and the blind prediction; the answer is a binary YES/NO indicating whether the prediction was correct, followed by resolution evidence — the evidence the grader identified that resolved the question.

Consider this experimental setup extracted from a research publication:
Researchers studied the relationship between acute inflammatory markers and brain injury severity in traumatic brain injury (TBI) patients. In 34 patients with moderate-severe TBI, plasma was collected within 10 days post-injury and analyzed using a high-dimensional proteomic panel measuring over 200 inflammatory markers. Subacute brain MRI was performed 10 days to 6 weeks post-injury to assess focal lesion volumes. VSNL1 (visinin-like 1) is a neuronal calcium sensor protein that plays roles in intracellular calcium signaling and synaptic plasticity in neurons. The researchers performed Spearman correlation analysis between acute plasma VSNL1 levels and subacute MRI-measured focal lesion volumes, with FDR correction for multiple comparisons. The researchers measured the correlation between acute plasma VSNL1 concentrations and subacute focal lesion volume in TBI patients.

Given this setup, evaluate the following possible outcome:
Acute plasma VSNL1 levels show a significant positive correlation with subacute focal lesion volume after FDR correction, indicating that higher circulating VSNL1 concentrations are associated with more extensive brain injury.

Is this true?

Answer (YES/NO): YES